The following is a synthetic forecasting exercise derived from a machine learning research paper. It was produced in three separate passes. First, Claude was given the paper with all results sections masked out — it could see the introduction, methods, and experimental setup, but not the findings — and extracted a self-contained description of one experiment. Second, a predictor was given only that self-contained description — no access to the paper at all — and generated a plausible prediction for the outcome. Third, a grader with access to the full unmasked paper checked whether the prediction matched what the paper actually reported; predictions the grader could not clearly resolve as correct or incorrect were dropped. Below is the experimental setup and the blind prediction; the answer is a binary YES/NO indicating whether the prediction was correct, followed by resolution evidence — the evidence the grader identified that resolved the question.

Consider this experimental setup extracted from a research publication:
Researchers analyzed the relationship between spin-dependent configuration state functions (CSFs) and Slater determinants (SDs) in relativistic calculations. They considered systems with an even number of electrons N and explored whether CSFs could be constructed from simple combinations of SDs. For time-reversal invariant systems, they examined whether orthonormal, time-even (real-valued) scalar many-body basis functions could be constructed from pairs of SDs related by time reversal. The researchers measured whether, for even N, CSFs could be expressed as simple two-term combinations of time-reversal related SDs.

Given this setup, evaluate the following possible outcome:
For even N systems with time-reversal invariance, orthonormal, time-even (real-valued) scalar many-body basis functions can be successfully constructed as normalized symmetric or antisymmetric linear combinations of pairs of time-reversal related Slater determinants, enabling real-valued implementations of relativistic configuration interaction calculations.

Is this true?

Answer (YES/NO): YES